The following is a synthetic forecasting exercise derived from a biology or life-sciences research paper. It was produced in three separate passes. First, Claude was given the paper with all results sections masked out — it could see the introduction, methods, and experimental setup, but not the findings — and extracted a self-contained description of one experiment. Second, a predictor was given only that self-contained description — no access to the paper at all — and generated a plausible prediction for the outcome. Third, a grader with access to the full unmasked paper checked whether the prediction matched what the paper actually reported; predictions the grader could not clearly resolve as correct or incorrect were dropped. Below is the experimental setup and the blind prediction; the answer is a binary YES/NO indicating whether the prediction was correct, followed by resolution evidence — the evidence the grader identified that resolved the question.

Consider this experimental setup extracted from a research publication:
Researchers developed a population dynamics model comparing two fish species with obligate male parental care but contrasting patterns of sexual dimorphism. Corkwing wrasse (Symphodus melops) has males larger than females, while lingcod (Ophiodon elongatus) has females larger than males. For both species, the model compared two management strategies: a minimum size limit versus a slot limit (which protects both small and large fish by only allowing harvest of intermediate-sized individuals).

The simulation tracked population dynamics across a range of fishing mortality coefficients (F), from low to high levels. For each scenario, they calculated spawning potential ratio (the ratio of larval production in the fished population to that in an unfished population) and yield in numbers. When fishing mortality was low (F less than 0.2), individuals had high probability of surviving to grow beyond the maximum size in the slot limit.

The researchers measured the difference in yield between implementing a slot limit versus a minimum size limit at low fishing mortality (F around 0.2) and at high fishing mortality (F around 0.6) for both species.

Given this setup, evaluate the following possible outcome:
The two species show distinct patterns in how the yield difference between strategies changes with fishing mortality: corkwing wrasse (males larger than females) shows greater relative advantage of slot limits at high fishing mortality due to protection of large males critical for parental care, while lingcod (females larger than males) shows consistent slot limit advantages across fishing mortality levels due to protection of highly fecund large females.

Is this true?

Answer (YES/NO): NO